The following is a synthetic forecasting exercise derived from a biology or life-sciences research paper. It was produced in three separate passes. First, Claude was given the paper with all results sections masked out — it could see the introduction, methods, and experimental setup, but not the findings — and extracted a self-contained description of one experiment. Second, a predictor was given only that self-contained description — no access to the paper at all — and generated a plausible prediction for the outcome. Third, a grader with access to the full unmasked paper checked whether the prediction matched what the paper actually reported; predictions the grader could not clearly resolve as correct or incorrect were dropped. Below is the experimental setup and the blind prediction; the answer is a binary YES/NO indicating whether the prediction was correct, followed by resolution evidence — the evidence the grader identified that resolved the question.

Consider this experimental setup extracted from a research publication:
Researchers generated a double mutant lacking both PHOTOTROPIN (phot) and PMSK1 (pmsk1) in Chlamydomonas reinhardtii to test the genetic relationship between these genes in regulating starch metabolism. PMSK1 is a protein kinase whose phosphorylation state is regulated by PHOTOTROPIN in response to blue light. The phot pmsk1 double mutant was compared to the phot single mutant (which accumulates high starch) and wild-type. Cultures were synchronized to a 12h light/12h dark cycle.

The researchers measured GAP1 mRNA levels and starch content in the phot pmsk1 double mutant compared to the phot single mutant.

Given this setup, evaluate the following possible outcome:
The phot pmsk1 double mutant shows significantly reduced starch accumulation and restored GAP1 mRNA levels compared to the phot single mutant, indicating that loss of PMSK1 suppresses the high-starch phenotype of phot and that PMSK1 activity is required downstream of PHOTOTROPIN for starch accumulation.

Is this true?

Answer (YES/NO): NO